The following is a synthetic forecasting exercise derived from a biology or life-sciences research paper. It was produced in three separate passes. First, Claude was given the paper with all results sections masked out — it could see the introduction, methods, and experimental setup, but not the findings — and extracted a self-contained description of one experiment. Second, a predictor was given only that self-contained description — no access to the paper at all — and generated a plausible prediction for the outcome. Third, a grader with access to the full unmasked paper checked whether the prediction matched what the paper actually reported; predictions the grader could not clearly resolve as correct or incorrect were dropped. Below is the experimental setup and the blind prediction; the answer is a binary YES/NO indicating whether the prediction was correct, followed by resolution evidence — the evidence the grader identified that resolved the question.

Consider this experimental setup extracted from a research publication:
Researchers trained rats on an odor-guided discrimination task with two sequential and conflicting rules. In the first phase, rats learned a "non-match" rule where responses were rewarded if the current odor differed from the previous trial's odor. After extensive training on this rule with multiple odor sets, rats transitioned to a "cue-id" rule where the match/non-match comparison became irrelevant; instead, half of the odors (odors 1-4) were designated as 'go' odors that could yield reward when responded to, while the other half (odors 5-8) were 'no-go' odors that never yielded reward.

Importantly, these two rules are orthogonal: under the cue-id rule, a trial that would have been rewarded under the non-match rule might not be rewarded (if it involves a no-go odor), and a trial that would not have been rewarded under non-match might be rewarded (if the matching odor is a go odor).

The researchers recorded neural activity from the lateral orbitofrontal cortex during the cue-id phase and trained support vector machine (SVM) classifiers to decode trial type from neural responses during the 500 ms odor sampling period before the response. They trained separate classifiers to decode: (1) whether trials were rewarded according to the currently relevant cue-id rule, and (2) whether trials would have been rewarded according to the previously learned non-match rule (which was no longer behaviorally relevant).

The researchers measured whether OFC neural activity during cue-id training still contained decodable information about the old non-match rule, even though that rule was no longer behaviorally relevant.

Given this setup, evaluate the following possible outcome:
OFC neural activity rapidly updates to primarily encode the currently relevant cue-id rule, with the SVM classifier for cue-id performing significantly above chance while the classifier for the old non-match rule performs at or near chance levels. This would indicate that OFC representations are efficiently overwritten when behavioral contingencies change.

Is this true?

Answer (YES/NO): NO